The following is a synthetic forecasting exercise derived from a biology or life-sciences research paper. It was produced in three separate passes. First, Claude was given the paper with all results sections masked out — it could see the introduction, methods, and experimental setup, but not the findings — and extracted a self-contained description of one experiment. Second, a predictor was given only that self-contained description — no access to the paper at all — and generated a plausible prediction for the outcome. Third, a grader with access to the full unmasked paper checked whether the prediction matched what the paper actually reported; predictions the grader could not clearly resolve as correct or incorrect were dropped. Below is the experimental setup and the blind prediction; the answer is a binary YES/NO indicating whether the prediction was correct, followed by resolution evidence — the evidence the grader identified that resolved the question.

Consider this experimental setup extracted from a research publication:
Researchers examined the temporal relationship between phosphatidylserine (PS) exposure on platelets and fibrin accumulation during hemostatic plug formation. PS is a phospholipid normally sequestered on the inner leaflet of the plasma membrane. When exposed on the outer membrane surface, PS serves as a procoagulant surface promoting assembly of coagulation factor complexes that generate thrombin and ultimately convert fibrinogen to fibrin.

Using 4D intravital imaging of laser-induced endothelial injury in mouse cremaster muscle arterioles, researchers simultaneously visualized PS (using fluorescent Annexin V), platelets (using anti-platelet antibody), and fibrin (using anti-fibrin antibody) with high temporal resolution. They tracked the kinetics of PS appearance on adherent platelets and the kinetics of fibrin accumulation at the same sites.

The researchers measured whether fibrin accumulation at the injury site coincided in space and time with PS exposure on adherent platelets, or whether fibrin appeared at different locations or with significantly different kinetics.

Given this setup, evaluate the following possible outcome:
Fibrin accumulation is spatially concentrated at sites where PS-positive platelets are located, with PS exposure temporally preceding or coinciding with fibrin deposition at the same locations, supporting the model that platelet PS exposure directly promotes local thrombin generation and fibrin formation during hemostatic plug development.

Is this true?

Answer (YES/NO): YES